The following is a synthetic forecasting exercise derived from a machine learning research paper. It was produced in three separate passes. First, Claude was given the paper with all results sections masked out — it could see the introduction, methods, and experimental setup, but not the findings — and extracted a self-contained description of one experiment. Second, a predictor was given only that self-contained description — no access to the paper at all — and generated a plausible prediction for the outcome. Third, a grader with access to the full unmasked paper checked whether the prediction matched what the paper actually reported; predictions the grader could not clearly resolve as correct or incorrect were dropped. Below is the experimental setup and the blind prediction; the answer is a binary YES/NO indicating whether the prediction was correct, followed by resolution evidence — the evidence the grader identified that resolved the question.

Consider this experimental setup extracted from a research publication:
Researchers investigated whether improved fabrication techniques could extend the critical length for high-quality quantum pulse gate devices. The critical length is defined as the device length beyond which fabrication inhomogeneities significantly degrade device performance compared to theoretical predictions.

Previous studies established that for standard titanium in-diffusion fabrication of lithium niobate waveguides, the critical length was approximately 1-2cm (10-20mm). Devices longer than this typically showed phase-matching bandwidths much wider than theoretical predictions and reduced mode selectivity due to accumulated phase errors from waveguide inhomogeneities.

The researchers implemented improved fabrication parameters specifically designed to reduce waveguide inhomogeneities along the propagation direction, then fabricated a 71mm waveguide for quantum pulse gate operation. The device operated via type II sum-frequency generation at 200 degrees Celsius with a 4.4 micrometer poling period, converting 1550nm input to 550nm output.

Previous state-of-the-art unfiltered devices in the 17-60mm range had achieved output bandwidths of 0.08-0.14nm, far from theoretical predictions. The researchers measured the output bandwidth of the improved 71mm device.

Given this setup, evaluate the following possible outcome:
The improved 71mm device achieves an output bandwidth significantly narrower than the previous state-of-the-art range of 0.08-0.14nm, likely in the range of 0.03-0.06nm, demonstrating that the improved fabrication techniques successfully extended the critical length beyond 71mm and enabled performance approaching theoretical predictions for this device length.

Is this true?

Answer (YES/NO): YES